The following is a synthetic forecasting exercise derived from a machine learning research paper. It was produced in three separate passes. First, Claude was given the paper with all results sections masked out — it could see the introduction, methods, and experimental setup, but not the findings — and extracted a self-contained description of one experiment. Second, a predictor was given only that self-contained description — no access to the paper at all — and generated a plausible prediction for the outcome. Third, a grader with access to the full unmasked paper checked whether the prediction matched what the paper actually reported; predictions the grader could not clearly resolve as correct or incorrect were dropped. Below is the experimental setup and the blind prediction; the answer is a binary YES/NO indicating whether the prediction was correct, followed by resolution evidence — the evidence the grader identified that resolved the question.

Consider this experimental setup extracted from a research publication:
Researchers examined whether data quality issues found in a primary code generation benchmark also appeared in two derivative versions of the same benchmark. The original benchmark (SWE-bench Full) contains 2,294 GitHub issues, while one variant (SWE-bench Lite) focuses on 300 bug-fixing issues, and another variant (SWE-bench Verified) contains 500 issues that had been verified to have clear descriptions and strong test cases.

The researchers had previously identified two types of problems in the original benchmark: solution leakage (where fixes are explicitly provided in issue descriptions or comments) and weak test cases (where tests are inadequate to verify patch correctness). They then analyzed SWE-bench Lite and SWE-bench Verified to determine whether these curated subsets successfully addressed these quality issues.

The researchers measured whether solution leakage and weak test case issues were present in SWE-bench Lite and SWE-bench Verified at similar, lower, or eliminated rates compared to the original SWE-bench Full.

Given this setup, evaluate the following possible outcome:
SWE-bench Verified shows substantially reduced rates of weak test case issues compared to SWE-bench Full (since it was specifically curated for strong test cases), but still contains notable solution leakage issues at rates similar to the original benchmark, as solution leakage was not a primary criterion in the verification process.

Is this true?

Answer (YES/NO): NO